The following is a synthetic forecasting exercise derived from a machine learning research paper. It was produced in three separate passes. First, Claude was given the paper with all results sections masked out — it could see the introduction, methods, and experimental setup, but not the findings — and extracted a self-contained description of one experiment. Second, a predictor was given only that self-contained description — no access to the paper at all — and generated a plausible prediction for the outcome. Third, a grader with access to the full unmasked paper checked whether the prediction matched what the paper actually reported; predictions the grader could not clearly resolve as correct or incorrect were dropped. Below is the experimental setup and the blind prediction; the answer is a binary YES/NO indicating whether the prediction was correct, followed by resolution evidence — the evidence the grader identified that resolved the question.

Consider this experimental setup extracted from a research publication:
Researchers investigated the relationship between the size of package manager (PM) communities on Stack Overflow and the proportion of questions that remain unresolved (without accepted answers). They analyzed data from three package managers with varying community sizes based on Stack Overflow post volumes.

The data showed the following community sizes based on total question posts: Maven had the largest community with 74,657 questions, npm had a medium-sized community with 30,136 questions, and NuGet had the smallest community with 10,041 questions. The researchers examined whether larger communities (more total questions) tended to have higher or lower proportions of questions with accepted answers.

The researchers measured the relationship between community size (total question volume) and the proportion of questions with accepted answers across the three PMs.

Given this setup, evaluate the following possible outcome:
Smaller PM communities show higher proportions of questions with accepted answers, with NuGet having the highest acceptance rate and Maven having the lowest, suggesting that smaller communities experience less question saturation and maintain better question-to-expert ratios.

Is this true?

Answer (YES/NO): NO